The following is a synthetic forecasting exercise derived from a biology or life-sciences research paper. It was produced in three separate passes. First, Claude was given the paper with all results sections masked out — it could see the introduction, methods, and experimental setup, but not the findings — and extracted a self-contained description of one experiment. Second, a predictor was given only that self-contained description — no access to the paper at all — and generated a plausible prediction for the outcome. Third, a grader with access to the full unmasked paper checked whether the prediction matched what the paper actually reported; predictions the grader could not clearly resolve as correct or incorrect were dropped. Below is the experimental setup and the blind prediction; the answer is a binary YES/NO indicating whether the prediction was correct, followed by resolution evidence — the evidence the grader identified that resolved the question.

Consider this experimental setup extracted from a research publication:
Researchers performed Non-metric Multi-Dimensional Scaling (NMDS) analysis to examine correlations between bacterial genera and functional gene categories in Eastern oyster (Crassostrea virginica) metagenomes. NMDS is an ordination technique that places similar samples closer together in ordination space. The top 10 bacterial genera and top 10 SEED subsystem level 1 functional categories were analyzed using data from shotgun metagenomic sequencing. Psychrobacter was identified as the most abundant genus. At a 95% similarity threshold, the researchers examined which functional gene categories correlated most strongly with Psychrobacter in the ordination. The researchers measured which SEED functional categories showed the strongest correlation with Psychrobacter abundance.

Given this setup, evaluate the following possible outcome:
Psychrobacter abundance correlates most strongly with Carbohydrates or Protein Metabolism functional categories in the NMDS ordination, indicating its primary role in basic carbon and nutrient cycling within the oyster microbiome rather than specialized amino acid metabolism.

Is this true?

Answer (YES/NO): NO